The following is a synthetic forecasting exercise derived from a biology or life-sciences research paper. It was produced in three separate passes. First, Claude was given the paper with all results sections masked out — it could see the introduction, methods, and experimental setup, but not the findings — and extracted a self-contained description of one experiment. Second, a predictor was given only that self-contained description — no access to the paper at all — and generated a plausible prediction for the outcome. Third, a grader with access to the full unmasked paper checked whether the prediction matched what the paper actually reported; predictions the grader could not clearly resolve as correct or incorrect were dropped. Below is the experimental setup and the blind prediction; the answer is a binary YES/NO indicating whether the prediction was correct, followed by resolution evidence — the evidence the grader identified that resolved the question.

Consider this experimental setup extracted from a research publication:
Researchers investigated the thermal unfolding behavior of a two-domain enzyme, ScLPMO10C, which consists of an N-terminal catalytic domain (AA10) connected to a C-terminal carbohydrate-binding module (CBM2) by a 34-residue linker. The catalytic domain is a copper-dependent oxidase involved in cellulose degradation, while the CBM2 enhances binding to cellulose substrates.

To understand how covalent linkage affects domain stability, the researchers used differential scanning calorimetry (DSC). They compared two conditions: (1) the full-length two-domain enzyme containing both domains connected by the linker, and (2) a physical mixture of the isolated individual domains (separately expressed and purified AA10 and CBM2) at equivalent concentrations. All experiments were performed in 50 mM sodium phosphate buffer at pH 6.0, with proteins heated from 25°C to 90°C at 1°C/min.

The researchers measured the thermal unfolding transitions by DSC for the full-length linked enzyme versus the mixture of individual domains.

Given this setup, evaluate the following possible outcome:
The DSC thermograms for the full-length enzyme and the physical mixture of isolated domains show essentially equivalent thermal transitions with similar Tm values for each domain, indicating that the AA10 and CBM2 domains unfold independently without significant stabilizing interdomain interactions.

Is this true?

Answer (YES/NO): NO